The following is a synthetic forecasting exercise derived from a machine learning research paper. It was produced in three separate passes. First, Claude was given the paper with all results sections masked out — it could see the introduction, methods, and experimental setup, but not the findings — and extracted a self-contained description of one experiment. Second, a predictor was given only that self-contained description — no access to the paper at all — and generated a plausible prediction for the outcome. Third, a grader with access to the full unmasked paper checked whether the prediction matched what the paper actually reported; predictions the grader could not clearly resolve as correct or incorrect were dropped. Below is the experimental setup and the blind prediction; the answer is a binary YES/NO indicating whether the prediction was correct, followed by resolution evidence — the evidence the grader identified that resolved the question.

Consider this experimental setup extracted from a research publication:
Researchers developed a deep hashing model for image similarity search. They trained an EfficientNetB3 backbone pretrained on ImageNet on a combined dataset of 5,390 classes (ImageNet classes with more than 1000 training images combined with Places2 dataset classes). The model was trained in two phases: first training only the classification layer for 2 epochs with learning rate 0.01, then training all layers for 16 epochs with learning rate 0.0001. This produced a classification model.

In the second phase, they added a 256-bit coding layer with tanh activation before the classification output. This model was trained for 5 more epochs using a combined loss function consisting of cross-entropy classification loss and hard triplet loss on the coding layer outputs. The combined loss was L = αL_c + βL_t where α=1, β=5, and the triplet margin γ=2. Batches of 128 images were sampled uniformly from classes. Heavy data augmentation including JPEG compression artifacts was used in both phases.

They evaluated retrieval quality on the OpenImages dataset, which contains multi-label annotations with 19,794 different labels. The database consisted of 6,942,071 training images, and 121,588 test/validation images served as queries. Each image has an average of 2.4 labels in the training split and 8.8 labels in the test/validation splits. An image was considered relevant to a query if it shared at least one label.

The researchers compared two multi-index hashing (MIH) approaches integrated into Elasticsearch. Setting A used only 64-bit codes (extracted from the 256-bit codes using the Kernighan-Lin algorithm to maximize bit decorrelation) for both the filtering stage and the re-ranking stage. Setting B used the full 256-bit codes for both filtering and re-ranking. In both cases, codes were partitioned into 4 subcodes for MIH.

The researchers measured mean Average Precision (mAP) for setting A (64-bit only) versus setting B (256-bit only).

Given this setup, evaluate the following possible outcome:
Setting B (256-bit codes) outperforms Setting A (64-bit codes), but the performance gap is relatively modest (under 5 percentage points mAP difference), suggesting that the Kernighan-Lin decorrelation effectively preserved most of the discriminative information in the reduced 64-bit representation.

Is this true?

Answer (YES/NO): NO